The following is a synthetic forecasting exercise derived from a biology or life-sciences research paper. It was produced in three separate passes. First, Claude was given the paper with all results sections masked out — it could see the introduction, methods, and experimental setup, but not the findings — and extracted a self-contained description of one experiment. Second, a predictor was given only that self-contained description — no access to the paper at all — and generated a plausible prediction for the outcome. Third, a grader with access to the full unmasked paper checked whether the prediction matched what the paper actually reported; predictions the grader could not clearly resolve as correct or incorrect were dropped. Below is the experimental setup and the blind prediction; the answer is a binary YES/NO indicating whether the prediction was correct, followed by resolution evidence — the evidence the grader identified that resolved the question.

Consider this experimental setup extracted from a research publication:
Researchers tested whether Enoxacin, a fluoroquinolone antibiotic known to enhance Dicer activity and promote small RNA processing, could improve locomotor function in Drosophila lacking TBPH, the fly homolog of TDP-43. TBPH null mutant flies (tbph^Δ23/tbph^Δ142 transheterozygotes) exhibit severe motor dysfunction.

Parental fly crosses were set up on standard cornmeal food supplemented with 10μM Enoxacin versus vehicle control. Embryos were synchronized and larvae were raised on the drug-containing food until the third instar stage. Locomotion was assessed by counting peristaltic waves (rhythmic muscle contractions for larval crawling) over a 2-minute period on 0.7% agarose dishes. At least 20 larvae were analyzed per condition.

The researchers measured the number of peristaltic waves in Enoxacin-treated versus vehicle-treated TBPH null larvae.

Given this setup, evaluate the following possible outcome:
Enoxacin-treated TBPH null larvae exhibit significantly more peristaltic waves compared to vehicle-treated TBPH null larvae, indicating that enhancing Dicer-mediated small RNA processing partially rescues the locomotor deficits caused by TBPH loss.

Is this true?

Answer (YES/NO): YES